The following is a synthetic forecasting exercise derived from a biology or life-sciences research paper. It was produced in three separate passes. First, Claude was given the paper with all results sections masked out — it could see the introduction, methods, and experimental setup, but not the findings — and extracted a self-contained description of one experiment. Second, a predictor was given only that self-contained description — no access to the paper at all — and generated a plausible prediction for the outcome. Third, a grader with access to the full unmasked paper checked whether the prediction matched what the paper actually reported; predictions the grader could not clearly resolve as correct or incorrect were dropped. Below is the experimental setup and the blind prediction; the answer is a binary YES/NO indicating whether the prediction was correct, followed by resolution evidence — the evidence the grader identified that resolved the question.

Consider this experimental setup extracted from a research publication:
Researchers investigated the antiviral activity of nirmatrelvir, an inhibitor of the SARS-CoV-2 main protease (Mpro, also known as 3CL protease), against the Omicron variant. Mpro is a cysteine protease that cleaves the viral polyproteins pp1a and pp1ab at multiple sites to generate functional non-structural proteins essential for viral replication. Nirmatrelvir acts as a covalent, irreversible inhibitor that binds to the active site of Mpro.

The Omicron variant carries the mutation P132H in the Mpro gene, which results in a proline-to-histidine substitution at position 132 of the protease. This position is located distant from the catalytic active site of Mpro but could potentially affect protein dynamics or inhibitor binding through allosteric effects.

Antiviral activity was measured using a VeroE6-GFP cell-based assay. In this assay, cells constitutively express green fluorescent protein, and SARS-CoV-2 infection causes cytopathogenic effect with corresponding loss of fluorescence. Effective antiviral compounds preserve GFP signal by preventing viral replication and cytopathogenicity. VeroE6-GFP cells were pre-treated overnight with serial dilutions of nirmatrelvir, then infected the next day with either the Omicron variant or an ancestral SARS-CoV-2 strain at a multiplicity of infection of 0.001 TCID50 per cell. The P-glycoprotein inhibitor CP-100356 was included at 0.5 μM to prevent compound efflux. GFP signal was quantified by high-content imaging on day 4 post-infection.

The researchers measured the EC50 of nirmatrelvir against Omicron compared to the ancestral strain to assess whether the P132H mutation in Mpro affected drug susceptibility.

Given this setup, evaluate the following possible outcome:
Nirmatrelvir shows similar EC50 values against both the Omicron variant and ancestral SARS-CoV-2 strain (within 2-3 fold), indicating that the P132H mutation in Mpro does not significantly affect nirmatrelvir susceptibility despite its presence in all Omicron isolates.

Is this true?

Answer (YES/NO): YES